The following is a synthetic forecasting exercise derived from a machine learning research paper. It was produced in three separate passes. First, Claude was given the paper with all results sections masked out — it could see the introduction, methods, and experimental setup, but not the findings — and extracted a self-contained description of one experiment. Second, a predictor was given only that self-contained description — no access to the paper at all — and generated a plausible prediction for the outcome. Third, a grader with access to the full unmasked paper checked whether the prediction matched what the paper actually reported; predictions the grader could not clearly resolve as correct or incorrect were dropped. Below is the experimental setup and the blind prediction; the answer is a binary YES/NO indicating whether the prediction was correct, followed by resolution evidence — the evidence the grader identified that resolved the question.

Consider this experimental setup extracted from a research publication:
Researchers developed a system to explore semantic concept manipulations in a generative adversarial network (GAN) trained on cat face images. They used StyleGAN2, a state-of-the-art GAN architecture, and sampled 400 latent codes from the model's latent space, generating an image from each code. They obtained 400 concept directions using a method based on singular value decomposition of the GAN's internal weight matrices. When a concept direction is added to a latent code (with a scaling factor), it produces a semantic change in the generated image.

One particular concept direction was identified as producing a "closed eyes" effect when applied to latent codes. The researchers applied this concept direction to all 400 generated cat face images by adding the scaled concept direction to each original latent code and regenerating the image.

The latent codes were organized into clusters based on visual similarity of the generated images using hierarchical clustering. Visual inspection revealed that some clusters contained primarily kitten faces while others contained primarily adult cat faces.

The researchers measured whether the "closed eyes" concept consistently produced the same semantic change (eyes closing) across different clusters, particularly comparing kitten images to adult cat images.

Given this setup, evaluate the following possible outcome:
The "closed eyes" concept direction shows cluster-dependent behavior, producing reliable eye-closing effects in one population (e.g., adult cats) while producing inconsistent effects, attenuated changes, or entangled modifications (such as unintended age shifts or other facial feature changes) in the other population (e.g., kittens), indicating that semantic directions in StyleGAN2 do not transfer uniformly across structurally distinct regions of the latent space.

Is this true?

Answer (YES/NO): YES